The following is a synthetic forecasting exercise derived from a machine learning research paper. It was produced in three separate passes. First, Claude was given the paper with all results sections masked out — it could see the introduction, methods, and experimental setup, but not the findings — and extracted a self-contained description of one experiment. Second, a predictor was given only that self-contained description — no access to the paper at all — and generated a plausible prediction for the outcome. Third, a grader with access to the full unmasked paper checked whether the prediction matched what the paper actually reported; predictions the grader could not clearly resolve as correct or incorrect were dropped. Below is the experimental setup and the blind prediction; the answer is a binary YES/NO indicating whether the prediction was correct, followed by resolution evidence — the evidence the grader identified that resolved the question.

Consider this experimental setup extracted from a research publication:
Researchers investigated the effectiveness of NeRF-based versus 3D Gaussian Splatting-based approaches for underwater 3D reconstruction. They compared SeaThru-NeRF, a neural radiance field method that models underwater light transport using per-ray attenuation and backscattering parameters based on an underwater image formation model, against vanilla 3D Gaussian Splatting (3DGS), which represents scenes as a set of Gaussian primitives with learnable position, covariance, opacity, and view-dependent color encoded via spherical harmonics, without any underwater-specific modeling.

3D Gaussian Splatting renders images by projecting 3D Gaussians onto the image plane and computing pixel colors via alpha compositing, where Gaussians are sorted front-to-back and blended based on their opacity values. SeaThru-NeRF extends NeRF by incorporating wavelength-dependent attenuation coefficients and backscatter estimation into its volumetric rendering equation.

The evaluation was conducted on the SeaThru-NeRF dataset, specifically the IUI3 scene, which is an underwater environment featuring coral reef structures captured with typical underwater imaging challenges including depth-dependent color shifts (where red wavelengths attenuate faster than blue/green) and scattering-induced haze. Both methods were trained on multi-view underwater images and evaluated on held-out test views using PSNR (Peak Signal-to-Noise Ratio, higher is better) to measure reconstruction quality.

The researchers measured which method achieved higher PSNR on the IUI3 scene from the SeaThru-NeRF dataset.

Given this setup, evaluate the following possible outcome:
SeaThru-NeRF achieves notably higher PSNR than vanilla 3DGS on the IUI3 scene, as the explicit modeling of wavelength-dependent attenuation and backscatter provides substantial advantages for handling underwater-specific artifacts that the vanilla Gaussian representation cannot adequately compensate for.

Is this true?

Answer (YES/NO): NO